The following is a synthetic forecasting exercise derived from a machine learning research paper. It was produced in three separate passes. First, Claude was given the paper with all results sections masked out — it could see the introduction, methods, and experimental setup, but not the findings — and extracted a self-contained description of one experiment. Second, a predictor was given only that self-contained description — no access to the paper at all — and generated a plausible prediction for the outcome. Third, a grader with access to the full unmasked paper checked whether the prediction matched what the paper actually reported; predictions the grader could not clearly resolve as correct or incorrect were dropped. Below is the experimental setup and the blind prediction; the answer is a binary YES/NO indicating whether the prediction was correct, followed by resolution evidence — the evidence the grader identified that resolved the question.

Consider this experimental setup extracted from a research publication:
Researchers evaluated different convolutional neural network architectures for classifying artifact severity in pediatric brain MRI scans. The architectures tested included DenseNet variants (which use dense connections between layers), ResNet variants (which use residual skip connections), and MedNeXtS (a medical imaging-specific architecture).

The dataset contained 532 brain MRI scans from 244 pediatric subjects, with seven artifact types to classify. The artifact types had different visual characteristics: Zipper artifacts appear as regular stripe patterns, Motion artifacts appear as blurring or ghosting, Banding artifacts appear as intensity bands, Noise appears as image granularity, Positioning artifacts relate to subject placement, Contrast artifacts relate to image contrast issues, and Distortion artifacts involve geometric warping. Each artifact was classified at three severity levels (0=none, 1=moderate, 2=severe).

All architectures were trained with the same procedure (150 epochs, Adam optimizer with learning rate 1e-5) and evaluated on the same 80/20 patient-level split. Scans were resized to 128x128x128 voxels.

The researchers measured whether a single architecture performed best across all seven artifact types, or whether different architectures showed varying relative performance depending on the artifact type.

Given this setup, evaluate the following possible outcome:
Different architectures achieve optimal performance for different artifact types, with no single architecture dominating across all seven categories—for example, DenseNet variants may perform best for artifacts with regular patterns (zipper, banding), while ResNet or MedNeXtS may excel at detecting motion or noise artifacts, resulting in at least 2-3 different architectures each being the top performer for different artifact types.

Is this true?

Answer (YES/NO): YES